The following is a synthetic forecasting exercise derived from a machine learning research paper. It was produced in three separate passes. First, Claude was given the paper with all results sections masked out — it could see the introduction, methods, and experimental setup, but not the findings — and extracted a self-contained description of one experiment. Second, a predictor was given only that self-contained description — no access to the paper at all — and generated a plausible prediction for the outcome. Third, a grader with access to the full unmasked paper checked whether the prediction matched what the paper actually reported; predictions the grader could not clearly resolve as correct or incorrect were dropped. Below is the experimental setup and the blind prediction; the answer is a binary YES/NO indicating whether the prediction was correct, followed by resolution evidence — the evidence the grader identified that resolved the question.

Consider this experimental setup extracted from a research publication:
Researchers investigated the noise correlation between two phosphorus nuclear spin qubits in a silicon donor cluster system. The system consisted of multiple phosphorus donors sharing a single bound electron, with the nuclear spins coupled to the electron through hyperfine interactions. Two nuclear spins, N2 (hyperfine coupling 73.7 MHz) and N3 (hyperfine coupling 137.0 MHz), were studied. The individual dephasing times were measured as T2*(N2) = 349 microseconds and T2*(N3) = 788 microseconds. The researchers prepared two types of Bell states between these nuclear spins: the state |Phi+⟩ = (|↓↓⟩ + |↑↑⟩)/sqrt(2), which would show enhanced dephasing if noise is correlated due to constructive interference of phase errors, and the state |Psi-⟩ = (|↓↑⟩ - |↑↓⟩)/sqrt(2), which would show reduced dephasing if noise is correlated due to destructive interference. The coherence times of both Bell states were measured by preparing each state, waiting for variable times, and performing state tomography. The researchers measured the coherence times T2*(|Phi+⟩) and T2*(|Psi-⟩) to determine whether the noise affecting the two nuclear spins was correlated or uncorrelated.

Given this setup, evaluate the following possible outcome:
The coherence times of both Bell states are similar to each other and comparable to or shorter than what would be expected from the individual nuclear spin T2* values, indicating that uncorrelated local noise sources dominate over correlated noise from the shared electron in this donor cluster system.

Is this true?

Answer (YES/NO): YES